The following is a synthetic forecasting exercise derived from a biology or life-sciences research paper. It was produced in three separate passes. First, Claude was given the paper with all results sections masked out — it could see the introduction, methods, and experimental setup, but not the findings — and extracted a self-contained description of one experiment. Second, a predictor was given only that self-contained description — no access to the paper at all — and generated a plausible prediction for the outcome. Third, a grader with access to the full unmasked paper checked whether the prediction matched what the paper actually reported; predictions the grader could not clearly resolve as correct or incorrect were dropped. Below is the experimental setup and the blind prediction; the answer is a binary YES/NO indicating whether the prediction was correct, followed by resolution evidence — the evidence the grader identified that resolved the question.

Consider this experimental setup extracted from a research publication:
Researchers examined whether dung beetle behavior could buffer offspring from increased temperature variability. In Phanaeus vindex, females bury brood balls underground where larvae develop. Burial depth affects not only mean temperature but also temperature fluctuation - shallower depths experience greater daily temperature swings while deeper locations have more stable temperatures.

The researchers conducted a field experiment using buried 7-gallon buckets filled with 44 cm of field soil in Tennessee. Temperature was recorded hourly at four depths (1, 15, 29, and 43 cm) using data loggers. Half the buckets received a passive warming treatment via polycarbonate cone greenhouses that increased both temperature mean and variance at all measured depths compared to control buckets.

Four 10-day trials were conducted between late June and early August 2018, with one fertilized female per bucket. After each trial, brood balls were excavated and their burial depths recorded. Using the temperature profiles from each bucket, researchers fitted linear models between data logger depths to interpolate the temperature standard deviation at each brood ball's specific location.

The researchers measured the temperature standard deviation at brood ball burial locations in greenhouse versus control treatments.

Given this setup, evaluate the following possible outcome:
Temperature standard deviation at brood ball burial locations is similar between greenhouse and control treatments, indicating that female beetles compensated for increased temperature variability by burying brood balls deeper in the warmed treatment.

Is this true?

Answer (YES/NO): YES